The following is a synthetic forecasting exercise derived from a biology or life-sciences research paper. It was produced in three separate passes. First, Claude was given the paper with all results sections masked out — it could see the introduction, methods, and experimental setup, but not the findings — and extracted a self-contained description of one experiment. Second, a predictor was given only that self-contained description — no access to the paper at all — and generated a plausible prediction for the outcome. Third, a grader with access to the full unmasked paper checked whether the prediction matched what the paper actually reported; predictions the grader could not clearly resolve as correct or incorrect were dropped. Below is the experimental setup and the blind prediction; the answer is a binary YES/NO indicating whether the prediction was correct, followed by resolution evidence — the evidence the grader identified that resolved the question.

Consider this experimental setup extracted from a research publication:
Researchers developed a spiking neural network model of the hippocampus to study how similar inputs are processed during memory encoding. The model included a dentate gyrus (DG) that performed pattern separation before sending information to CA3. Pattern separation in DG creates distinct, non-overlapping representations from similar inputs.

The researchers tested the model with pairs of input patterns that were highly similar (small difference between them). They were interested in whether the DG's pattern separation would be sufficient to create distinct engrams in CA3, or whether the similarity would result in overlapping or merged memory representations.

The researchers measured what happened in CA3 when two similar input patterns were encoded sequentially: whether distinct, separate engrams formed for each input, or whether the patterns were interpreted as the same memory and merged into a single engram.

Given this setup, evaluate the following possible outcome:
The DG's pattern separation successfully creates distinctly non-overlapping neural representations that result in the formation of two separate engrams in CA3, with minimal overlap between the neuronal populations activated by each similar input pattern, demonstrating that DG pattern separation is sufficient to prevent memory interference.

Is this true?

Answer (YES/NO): NO